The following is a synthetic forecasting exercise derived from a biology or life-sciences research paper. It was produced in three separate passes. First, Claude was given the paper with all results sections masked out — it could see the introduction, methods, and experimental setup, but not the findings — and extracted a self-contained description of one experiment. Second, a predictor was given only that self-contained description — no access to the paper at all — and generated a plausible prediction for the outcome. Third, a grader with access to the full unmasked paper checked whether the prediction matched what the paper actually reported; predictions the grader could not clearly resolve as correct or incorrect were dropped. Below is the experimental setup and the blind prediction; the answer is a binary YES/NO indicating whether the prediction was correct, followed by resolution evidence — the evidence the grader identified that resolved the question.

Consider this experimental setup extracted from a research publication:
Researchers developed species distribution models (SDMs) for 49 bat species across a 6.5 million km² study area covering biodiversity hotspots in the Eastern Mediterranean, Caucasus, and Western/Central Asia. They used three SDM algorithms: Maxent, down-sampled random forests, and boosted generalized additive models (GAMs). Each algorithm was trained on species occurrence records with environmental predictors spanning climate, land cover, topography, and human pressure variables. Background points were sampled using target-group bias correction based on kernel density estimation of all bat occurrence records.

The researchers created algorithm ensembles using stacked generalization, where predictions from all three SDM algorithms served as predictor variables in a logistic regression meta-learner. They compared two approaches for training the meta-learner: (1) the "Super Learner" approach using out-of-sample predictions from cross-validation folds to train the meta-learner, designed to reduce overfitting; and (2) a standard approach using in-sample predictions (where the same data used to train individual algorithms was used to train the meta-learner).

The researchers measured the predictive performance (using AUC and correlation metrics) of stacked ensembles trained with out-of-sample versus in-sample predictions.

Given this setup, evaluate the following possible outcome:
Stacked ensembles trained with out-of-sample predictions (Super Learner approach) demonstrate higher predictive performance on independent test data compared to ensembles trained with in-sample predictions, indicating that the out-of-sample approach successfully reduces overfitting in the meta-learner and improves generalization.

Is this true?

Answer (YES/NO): YES